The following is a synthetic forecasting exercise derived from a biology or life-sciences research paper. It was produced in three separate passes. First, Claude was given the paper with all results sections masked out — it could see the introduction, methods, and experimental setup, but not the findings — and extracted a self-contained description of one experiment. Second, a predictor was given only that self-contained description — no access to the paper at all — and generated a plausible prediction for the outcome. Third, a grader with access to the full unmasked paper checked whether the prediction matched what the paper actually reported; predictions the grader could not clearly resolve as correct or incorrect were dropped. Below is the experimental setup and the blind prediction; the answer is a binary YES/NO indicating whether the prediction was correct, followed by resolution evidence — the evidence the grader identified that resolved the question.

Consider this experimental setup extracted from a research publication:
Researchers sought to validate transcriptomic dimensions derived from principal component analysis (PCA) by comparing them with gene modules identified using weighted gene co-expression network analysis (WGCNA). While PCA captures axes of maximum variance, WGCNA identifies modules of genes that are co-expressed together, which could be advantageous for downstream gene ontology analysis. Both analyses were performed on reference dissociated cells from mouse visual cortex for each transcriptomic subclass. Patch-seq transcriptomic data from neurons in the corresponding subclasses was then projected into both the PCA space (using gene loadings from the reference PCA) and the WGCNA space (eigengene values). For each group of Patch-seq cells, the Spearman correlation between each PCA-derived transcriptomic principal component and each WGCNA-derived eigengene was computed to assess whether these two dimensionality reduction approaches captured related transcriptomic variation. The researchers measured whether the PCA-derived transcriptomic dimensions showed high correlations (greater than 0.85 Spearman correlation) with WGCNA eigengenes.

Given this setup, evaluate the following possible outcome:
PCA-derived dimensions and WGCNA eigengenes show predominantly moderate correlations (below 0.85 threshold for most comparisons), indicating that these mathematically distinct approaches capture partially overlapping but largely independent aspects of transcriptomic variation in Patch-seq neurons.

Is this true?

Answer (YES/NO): NO